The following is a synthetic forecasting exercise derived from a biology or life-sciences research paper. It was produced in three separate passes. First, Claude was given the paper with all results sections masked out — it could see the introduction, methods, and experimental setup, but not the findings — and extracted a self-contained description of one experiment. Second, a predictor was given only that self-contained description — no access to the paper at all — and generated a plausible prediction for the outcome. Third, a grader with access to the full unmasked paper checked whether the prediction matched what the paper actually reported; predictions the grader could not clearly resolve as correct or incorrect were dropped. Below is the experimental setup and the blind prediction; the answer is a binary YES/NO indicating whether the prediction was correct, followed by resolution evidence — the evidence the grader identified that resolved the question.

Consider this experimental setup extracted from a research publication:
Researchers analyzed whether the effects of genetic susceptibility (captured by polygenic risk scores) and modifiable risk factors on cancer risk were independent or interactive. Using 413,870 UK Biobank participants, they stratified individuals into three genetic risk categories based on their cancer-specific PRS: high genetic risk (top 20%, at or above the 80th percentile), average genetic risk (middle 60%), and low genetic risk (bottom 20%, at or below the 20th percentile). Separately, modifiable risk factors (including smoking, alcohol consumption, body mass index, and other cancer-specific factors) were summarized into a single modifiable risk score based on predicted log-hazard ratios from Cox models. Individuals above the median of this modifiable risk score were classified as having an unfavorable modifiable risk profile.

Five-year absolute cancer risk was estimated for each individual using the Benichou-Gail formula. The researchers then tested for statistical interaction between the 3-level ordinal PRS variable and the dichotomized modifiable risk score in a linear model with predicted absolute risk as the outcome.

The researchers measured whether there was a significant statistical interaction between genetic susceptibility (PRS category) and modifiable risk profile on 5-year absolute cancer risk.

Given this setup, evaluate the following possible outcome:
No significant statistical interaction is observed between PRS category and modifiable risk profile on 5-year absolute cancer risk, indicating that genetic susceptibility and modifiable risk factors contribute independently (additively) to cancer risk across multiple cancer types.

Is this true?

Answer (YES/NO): NO